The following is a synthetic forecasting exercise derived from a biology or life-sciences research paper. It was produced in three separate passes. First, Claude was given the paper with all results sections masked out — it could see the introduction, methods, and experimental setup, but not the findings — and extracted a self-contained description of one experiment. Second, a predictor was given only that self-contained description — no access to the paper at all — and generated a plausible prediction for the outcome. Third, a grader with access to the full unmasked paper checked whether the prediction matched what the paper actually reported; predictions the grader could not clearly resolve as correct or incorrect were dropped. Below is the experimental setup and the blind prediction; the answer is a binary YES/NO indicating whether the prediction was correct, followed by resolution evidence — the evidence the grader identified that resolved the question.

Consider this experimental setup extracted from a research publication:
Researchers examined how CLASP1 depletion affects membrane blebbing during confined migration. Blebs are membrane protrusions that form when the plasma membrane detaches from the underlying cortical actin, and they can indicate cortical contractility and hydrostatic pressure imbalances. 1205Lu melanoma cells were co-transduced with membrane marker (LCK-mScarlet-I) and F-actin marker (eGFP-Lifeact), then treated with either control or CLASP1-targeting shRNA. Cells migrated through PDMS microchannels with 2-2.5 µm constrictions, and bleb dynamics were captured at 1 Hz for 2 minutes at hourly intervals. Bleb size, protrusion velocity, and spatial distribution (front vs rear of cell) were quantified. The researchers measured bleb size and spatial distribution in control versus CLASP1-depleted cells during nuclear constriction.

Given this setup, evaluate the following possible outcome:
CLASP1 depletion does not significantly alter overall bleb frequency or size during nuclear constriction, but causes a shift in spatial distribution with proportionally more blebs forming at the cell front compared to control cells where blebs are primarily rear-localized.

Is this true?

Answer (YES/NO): NO